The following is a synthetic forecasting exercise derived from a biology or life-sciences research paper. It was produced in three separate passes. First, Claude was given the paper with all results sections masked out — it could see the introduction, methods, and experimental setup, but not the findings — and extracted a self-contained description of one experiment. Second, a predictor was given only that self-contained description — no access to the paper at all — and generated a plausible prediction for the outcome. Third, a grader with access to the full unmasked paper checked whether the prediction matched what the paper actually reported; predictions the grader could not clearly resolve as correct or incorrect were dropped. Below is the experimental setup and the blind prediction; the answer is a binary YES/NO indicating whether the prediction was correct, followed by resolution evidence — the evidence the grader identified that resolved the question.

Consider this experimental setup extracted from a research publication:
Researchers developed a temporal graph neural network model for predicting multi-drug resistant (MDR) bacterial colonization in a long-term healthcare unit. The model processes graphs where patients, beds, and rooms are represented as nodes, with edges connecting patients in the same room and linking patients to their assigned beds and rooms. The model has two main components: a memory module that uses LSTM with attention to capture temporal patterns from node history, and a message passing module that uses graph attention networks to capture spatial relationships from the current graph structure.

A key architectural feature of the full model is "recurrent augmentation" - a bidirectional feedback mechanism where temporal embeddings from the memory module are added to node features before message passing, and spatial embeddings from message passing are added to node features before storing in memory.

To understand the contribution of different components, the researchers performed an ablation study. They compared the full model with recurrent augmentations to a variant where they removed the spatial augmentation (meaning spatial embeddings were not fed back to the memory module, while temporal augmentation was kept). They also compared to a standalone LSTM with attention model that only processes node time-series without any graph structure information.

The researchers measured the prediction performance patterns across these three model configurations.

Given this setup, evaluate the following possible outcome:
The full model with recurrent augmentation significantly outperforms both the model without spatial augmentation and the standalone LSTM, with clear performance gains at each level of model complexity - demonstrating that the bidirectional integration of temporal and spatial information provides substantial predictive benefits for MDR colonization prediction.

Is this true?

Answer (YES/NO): NO